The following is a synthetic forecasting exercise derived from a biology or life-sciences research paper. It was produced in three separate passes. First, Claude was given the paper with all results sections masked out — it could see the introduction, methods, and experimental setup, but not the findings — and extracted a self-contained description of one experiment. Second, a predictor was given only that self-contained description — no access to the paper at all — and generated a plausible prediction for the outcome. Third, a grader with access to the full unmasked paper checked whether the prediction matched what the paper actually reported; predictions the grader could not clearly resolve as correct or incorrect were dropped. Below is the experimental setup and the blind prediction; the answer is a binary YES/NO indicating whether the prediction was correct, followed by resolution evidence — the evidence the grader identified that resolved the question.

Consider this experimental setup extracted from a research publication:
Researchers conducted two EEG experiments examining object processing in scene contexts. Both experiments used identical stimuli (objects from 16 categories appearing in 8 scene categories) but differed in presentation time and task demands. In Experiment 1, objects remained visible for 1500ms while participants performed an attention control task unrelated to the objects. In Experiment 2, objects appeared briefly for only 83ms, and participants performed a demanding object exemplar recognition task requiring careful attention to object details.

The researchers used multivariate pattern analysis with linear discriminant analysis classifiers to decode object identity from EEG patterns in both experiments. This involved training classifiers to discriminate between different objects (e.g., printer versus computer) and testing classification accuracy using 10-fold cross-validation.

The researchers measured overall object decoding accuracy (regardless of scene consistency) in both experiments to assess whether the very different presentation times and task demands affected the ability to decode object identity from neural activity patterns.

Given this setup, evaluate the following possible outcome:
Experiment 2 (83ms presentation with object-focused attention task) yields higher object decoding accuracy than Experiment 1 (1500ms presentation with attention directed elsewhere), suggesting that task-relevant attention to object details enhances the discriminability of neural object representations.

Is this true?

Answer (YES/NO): NO